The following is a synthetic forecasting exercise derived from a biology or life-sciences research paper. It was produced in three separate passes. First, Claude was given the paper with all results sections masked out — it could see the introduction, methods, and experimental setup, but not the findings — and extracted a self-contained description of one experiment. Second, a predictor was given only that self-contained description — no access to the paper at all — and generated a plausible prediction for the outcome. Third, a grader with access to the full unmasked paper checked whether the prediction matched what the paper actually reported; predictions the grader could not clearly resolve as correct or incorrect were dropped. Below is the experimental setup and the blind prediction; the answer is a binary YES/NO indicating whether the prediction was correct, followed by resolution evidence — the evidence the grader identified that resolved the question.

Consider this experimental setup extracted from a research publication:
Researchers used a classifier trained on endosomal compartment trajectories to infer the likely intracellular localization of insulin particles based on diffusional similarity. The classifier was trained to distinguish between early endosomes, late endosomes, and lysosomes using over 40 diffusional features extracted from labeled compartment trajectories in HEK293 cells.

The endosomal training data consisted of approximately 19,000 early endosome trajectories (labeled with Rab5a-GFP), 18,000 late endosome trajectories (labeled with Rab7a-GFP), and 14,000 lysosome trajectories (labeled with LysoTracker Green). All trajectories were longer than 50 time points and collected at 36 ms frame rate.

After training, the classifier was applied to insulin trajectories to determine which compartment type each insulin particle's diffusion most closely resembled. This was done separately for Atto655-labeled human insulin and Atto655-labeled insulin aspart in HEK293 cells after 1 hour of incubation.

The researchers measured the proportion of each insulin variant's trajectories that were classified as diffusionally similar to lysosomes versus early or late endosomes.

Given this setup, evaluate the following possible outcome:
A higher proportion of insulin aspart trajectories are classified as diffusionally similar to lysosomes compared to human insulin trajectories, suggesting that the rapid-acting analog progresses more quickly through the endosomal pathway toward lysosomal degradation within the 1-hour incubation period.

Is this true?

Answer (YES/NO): NO